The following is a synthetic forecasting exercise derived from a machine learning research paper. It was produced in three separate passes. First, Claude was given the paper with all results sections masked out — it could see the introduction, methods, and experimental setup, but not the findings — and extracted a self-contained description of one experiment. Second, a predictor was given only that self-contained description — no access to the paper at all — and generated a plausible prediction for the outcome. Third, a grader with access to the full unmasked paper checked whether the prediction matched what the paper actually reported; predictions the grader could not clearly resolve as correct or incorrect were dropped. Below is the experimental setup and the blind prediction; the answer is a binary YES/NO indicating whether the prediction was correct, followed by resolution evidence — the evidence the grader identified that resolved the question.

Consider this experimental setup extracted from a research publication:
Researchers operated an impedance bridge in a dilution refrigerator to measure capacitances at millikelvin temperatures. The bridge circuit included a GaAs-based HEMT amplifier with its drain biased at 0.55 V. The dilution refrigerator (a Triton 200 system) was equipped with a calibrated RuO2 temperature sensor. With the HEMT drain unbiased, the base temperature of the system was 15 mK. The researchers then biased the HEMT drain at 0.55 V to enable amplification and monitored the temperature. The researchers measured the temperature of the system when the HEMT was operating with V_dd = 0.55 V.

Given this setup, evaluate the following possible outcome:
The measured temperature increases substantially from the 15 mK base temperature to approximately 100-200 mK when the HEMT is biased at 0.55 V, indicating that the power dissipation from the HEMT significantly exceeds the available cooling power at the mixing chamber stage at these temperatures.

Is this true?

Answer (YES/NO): NO